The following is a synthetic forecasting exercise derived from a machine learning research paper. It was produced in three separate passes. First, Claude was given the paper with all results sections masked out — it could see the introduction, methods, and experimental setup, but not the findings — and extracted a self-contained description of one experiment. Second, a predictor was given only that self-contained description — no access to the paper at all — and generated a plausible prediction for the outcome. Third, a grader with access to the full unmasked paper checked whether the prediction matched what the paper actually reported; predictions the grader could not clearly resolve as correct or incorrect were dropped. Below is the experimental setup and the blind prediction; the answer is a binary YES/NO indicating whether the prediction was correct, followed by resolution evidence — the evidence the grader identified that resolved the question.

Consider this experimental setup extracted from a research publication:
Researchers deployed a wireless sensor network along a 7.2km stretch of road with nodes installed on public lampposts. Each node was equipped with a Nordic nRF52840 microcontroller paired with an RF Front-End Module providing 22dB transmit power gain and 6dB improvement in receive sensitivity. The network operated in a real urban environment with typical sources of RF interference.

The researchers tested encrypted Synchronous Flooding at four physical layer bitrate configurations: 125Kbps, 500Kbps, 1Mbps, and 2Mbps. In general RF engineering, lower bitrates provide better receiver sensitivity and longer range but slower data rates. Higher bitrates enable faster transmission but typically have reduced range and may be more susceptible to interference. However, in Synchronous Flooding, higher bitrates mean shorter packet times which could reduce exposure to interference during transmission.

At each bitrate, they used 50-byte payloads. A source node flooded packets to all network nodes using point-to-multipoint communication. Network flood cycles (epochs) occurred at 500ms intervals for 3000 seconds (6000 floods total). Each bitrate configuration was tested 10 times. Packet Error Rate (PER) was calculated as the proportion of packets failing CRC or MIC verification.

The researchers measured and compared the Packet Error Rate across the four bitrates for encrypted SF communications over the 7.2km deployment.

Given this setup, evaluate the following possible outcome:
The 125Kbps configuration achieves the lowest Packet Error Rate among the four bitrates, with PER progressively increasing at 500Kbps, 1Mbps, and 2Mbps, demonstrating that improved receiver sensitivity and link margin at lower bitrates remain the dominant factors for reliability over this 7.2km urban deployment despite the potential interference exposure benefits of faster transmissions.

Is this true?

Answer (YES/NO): YES